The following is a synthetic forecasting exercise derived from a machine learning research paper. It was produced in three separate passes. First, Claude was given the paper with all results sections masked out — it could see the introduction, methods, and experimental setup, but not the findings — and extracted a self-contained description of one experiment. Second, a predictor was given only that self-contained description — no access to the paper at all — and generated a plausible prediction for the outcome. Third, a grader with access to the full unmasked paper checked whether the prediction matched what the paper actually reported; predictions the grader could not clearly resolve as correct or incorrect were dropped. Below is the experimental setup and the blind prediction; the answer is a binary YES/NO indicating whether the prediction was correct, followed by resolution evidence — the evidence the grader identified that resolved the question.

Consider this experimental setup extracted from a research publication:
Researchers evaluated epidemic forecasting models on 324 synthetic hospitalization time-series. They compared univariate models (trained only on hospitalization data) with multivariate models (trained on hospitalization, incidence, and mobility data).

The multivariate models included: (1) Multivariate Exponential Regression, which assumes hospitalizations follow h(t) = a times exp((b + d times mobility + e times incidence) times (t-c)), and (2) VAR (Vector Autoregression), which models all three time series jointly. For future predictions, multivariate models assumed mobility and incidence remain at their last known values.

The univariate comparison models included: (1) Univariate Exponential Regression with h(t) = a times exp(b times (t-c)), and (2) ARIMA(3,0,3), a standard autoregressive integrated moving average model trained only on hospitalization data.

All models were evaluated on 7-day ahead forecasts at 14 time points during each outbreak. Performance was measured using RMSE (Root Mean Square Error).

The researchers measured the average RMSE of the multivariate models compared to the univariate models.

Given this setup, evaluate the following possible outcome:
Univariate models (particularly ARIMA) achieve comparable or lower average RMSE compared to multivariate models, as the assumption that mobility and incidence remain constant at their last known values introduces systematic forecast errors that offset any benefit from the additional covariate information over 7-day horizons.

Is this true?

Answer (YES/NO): NO